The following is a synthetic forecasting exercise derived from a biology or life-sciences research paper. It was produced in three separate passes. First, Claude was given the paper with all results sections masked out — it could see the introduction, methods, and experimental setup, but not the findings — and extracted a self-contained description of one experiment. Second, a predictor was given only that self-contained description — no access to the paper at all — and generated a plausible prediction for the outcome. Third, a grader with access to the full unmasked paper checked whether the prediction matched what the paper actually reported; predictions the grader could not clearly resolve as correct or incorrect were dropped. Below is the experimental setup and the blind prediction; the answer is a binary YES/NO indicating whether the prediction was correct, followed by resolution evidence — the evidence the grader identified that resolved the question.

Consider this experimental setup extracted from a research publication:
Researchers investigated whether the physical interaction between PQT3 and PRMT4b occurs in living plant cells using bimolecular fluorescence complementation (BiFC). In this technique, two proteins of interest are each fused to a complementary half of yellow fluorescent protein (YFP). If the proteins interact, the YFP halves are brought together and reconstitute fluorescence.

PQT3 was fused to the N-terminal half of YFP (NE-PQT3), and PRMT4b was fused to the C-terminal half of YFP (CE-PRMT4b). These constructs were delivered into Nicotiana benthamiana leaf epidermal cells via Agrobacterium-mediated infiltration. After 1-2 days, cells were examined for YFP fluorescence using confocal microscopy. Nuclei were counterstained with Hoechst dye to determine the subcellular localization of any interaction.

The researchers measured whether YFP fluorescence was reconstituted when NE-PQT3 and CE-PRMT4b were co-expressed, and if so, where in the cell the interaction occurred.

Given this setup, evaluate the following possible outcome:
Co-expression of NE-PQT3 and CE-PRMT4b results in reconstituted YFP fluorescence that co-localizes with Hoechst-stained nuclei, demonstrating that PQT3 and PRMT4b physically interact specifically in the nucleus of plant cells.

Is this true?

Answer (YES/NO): YES